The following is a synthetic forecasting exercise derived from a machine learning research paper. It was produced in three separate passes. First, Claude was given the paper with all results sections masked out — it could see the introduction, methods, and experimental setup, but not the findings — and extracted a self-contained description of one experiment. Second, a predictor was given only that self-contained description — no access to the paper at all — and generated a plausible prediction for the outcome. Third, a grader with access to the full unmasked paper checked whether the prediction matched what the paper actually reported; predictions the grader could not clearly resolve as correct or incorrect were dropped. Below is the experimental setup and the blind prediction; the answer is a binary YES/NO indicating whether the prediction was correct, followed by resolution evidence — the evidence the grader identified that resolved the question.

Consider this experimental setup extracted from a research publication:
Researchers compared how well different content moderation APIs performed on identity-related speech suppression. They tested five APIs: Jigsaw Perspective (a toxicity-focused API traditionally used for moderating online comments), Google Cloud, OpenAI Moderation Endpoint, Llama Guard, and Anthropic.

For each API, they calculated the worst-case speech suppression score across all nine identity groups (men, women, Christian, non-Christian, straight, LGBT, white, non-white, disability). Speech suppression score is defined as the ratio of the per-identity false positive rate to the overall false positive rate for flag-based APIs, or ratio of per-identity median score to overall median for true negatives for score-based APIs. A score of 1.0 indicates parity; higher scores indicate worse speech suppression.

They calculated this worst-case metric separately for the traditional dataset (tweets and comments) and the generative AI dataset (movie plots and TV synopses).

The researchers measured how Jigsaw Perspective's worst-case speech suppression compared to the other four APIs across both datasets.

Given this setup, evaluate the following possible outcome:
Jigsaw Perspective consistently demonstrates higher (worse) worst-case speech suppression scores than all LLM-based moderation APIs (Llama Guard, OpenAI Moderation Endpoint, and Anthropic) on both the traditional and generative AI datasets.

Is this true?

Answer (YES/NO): NO